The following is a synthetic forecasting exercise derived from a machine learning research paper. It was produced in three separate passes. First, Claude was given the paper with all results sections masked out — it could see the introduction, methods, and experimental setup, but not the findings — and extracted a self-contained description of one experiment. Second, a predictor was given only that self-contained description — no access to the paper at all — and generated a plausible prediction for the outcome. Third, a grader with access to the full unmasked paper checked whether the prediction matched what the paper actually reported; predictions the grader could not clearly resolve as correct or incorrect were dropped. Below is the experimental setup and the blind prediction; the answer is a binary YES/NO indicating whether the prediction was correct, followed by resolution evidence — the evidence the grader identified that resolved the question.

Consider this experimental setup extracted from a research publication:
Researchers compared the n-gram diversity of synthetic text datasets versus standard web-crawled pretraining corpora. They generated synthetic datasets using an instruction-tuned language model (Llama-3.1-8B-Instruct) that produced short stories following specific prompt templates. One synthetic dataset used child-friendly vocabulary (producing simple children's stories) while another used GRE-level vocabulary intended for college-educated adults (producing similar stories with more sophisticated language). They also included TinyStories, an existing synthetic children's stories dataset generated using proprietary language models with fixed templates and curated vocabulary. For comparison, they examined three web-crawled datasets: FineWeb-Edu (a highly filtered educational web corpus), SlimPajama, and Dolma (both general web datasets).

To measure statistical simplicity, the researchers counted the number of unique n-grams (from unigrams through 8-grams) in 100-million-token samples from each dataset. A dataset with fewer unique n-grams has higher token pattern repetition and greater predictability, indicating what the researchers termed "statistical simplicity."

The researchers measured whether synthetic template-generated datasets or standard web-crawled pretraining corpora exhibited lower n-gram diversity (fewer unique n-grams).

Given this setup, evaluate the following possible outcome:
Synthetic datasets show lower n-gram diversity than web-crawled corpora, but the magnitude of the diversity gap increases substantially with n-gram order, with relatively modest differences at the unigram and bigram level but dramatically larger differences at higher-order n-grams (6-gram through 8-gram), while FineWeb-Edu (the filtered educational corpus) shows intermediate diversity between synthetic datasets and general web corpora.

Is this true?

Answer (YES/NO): NO